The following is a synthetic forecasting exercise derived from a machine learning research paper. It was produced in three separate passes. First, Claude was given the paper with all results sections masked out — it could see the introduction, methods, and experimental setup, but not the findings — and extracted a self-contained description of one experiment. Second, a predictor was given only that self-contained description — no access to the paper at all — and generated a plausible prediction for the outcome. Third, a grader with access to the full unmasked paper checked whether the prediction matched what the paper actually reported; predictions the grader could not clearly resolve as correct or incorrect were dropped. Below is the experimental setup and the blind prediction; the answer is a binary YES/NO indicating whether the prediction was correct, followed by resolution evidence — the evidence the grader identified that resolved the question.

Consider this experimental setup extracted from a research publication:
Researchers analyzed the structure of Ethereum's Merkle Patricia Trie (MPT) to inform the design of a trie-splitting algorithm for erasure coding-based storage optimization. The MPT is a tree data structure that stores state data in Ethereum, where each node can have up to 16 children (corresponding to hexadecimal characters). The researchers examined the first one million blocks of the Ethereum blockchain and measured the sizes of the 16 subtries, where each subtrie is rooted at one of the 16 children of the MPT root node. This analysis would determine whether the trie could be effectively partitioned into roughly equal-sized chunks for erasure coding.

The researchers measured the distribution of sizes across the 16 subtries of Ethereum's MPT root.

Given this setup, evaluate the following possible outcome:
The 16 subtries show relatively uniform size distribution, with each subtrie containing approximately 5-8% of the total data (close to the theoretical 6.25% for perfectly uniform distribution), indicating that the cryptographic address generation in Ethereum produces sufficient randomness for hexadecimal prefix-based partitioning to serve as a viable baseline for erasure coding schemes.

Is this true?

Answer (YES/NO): YES